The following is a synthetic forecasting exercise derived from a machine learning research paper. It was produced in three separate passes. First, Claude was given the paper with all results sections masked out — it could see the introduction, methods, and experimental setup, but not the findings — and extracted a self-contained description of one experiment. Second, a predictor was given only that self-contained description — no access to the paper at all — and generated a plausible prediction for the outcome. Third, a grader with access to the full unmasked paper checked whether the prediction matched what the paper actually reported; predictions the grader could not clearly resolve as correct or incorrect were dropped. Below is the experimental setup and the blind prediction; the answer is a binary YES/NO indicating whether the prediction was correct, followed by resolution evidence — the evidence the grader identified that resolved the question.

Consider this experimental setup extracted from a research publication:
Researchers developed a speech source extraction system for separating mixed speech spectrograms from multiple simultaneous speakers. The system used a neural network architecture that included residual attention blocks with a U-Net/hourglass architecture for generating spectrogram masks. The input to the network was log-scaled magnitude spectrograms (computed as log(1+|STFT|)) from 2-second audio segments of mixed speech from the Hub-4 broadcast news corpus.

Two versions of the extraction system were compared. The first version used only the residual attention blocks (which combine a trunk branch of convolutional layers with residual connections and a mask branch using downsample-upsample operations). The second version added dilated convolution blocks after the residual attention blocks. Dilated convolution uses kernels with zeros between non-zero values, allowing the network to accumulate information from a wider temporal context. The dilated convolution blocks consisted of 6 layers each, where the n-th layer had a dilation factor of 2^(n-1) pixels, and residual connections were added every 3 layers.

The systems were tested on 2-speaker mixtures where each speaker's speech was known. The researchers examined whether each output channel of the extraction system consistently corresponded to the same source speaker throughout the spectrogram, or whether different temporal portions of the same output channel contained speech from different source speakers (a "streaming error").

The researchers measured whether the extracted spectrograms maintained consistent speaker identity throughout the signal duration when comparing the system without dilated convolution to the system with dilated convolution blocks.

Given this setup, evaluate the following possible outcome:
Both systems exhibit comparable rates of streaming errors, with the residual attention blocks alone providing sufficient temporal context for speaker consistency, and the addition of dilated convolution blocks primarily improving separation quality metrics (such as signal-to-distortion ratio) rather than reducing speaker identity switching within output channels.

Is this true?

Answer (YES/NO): NO